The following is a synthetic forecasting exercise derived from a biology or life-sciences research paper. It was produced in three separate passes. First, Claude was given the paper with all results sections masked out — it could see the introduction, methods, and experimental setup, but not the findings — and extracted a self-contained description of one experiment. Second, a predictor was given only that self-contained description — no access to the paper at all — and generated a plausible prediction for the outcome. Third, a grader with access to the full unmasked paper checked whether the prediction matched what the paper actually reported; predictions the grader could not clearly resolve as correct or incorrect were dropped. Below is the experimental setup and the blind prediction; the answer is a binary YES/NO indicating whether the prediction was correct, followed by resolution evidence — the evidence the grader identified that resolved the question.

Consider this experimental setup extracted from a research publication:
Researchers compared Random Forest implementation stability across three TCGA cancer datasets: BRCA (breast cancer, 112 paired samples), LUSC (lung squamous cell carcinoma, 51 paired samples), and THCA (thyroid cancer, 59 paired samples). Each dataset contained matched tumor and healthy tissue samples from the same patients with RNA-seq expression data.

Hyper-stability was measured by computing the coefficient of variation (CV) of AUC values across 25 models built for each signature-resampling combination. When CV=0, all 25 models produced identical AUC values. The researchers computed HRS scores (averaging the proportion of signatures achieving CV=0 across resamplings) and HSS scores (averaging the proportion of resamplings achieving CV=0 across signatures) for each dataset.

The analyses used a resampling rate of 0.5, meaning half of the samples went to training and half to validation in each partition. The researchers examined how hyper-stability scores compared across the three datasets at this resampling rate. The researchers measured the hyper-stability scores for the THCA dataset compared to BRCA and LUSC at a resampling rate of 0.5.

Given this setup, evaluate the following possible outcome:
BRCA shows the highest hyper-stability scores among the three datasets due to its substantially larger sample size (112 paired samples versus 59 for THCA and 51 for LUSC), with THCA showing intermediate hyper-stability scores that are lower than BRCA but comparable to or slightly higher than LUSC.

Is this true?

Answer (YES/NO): NO